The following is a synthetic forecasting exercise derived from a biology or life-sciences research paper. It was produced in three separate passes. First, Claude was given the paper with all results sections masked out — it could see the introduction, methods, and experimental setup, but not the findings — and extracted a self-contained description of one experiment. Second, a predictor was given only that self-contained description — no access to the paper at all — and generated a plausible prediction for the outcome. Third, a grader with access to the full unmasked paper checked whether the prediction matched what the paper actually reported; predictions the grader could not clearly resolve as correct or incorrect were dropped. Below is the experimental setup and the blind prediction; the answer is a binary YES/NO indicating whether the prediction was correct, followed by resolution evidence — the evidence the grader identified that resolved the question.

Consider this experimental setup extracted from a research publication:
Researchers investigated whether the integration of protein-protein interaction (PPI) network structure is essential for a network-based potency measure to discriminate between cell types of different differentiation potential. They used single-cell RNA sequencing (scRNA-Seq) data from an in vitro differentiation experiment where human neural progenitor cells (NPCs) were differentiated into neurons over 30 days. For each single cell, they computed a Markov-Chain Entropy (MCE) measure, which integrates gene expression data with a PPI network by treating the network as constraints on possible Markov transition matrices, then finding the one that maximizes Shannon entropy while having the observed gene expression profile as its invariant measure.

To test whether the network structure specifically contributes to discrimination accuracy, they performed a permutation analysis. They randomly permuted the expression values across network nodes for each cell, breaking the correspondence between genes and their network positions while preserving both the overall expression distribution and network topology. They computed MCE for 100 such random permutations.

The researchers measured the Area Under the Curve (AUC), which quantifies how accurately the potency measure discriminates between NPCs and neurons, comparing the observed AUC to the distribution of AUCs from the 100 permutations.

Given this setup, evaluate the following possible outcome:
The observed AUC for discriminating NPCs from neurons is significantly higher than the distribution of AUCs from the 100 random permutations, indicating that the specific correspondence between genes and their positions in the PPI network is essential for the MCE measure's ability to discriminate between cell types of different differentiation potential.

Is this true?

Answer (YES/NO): YES